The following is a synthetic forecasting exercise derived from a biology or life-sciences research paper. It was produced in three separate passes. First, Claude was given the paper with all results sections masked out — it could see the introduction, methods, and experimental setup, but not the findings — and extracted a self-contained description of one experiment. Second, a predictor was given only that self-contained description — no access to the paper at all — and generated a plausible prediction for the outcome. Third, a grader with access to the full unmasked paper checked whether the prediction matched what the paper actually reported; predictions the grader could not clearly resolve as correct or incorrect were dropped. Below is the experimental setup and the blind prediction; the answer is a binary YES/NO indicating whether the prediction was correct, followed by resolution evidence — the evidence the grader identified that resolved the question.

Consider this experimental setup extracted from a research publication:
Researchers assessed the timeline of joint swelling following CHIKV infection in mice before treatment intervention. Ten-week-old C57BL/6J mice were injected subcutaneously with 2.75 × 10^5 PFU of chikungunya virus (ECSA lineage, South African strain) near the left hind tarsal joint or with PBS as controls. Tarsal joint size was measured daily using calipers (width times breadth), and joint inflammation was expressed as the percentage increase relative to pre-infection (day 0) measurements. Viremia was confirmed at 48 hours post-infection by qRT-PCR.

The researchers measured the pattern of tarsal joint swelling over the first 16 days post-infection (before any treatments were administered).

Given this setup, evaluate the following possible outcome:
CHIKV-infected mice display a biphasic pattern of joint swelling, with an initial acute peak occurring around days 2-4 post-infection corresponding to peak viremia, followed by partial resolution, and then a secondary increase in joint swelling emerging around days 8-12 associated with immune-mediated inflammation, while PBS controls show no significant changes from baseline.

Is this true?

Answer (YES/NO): NO